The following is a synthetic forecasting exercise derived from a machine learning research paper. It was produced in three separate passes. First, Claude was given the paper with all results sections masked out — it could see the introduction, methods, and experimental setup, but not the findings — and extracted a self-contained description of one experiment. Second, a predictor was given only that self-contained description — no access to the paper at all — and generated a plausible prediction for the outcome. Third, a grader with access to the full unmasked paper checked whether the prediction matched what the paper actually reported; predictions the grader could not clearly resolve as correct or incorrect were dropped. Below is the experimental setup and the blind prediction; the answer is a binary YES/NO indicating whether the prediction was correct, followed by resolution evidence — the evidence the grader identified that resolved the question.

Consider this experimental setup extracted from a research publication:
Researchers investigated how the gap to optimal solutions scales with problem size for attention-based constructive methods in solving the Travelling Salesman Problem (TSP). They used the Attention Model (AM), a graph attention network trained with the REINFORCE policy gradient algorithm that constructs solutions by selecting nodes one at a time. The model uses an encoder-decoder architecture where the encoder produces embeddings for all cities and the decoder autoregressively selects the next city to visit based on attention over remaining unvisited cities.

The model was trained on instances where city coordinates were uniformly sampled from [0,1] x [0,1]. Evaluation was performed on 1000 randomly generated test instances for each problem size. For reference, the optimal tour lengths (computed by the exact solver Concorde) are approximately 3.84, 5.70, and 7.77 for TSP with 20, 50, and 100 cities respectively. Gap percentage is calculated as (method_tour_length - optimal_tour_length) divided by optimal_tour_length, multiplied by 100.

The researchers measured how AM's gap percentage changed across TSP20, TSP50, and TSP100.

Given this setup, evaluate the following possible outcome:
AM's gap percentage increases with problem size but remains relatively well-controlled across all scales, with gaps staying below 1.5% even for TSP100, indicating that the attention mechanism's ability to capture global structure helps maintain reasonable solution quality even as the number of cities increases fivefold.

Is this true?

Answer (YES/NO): NO